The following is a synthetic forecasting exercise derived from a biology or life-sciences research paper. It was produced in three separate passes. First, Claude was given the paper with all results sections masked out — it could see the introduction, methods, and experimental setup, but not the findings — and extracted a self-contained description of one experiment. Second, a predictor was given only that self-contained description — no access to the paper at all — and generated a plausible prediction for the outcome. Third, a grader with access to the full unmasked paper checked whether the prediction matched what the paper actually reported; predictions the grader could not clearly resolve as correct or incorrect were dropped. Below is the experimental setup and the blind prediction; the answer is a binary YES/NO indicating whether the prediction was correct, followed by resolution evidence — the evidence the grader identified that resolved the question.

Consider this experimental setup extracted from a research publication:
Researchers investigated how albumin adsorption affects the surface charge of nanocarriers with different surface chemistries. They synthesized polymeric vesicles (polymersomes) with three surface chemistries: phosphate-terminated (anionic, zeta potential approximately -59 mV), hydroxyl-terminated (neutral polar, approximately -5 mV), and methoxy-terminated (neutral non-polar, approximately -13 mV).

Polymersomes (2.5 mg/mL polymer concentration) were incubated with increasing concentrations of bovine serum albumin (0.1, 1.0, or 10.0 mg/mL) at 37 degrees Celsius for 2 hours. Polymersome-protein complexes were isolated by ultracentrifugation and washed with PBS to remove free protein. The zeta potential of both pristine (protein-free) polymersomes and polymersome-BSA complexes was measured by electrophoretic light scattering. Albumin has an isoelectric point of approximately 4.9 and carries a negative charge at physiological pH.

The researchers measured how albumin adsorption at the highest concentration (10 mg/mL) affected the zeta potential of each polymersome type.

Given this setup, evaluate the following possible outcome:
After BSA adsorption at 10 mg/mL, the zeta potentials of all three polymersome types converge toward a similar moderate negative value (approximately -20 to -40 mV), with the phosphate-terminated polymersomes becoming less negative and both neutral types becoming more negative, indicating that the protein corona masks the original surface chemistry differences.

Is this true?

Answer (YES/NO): NO